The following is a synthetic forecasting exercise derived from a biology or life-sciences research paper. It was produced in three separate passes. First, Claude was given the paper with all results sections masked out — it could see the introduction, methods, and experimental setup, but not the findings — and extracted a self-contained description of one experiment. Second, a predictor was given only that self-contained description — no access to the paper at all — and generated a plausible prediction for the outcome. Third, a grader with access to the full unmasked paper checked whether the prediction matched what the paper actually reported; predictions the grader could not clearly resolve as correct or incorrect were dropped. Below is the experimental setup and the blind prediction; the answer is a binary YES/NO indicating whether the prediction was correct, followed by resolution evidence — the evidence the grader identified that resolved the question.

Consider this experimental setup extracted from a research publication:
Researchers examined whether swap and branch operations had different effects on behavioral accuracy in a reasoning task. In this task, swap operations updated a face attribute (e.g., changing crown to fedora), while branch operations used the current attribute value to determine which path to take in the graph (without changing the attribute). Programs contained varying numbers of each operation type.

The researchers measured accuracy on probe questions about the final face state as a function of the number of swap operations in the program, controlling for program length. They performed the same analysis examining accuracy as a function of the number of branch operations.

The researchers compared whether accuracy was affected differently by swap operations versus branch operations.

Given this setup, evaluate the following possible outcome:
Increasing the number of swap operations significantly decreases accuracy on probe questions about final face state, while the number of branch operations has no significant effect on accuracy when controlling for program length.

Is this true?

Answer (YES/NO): NO